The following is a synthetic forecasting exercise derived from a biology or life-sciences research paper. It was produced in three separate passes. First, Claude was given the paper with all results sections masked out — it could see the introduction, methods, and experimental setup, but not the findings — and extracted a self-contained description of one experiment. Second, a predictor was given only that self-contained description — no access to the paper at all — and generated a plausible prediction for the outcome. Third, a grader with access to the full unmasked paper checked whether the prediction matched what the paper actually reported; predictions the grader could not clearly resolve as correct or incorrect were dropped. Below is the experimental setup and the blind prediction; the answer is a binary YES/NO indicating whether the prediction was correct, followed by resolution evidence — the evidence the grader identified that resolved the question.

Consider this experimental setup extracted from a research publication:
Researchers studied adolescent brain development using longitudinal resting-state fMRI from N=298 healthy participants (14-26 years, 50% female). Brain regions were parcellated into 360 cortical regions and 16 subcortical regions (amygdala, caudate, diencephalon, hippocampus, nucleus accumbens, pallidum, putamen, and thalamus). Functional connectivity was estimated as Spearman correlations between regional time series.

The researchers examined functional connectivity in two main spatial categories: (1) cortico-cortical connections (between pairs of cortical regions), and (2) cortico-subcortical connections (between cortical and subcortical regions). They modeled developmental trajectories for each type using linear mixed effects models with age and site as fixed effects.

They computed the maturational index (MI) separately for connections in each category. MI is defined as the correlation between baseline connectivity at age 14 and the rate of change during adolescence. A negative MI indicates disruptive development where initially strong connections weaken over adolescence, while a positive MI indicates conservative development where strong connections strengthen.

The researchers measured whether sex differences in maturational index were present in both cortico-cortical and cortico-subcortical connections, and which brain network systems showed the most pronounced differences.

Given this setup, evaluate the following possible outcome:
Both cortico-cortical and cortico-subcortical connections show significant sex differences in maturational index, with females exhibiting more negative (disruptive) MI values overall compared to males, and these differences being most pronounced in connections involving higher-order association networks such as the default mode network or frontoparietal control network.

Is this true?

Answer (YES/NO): YES